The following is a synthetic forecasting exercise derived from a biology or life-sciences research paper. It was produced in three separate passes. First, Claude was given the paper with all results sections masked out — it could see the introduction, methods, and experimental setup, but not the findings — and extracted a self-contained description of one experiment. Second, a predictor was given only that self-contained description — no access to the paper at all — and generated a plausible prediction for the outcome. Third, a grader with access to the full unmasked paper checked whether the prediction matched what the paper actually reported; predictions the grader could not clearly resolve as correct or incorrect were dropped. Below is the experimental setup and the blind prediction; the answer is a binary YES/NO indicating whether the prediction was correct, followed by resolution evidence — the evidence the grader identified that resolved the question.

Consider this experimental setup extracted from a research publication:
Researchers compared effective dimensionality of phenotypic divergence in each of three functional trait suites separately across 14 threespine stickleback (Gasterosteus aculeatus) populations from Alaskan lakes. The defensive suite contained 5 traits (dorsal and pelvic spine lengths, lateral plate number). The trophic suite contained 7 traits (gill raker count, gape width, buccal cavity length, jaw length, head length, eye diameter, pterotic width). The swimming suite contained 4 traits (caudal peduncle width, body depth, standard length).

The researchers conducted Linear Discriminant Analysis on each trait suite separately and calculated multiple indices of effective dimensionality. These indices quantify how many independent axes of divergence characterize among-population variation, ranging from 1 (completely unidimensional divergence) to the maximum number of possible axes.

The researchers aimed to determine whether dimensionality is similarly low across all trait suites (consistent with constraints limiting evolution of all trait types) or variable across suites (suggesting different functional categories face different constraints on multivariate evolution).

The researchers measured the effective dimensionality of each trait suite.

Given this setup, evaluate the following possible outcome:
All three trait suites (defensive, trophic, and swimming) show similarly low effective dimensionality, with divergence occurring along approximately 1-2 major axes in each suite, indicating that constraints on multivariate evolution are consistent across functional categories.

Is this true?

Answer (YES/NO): NO